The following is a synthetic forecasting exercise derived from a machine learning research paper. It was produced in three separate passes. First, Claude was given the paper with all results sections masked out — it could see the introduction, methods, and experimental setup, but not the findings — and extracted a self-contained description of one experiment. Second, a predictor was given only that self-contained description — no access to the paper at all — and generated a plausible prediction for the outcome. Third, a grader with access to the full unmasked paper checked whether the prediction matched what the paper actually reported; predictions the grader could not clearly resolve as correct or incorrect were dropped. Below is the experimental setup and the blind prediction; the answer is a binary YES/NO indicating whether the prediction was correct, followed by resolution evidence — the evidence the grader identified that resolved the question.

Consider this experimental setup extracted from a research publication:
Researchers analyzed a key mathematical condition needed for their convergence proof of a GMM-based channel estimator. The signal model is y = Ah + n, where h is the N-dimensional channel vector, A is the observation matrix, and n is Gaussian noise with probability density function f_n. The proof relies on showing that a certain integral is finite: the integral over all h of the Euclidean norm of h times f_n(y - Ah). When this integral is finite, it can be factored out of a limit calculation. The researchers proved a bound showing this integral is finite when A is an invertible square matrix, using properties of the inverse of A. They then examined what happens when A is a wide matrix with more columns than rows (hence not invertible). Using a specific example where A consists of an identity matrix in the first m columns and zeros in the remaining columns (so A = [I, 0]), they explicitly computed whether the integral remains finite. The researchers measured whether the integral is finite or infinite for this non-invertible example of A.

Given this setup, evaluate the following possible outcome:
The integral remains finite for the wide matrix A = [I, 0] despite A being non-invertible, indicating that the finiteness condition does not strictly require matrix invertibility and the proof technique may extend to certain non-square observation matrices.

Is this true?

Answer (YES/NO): NO